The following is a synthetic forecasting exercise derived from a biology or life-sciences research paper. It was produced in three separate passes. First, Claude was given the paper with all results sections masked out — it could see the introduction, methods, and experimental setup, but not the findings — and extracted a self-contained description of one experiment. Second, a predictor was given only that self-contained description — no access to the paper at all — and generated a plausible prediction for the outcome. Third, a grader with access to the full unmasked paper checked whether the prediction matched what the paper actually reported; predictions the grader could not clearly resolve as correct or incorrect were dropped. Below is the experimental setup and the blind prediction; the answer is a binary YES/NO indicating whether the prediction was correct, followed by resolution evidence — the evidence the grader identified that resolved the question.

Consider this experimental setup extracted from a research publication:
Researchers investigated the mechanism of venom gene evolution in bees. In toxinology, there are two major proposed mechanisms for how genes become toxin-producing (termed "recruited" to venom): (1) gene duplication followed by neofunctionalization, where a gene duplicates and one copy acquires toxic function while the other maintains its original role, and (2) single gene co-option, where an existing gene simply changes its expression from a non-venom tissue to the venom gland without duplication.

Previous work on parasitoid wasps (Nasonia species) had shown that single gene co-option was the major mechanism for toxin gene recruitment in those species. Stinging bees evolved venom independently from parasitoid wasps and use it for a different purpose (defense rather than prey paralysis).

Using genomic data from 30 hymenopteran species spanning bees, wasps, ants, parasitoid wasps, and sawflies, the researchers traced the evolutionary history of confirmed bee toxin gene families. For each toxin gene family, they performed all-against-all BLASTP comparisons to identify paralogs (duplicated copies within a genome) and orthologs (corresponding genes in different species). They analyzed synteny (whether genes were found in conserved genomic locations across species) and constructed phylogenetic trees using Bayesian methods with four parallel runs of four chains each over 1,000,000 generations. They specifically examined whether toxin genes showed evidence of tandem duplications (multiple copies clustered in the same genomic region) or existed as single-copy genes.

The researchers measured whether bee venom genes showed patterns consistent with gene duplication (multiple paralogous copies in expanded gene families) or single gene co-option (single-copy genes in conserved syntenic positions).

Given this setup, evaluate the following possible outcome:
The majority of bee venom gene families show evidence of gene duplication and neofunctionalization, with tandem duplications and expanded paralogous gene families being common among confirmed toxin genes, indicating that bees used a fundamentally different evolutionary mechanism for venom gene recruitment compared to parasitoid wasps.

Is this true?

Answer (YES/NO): NO